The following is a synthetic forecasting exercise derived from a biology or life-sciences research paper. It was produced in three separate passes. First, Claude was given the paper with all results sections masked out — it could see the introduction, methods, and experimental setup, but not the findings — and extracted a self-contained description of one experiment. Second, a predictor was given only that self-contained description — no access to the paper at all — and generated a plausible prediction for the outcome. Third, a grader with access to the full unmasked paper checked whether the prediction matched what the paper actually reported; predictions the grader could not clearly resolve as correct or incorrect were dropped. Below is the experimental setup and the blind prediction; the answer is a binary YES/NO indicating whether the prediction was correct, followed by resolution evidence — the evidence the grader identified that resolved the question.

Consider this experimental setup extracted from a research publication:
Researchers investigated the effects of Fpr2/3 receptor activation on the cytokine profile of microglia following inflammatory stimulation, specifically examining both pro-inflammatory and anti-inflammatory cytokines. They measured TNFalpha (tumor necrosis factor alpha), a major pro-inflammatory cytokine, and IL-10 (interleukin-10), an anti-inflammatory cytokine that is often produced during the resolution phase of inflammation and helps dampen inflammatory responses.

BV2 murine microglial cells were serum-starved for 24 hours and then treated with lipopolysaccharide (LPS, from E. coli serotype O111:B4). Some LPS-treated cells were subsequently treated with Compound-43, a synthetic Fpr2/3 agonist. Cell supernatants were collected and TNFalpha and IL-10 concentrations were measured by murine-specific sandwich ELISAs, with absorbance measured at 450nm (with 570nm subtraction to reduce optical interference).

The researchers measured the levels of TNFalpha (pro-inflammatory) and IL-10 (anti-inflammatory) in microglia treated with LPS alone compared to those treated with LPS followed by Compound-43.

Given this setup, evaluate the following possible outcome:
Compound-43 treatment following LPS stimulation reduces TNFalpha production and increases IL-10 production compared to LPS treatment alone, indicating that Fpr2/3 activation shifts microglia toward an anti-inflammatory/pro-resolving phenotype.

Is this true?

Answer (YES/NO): YES